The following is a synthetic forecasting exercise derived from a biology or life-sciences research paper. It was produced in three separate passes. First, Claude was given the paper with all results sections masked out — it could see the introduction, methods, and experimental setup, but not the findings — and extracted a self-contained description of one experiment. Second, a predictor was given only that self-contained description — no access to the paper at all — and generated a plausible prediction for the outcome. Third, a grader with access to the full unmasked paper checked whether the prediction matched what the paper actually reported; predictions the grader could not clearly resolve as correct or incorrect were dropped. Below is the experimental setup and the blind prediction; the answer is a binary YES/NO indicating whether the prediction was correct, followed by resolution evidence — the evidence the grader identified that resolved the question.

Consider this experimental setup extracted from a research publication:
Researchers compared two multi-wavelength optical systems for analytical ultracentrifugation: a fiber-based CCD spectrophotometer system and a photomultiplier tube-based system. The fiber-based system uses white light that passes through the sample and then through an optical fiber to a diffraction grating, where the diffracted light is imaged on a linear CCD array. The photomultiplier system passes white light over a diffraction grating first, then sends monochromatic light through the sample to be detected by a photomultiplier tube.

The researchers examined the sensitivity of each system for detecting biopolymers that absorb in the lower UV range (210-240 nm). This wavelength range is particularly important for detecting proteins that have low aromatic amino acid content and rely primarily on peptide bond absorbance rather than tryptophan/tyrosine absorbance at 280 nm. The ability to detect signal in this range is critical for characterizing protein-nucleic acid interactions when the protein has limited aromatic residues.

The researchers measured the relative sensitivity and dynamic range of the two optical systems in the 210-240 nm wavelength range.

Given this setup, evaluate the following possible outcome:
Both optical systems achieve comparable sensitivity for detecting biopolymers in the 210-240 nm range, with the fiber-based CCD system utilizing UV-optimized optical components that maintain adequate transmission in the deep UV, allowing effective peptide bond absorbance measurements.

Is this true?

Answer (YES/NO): NO